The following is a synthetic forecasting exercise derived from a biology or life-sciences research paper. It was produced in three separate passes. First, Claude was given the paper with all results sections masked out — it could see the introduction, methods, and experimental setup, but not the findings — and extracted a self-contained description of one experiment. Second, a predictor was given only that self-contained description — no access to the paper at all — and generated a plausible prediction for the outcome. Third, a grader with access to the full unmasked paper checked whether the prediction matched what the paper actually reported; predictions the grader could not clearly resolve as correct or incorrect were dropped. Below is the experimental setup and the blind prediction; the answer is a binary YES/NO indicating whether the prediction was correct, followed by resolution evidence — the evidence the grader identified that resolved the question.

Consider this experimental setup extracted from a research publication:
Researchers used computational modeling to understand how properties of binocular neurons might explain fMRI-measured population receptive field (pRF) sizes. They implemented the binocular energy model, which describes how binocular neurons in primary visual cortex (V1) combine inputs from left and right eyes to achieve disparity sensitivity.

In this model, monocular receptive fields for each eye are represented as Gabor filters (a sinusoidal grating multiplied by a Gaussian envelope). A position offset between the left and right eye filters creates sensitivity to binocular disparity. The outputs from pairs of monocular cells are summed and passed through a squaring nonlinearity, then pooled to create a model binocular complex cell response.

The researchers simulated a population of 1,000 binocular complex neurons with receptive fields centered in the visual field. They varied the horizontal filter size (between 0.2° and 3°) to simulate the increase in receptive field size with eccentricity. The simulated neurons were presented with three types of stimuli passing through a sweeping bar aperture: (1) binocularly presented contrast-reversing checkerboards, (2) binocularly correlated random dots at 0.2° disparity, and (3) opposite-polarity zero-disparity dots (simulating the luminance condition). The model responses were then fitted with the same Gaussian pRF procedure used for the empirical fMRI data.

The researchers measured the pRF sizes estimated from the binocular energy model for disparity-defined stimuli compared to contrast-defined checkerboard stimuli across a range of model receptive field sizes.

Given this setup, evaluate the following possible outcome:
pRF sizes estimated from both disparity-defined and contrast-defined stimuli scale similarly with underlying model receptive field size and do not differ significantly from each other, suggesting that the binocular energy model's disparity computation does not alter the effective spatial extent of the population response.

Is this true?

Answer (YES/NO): NO